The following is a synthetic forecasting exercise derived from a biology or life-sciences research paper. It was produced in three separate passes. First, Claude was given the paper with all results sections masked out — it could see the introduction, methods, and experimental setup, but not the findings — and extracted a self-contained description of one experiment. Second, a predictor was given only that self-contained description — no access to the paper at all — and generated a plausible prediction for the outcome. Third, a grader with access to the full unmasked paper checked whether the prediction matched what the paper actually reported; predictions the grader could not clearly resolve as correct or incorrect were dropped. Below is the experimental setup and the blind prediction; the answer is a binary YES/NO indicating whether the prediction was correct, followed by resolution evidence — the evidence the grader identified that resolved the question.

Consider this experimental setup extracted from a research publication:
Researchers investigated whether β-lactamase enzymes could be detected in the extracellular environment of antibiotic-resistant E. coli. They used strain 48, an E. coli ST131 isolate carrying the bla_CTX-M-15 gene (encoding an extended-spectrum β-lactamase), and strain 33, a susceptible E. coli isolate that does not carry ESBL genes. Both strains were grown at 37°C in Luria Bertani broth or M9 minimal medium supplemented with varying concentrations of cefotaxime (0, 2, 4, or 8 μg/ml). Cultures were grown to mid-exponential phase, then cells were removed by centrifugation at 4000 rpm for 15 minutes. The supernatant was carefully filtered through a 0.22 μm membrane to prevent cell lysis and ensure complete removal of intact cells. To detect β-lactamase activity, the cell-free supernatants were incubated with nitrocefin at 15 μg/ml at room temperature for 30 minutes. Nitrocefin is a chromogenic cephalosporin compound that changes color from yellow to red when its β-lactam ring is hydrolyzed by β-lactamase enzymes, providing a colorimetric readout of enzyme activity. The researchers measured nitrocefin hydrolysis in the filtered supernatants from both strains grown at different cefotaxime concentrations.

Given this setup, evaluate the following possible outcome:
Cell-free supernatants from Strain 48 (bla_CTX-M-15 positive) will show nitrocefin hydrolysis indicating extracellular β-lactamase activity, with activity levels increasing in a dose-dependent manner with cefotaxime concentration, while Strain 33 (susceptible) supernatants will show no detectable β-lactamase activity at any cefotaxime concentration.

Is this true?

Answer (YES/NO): YES